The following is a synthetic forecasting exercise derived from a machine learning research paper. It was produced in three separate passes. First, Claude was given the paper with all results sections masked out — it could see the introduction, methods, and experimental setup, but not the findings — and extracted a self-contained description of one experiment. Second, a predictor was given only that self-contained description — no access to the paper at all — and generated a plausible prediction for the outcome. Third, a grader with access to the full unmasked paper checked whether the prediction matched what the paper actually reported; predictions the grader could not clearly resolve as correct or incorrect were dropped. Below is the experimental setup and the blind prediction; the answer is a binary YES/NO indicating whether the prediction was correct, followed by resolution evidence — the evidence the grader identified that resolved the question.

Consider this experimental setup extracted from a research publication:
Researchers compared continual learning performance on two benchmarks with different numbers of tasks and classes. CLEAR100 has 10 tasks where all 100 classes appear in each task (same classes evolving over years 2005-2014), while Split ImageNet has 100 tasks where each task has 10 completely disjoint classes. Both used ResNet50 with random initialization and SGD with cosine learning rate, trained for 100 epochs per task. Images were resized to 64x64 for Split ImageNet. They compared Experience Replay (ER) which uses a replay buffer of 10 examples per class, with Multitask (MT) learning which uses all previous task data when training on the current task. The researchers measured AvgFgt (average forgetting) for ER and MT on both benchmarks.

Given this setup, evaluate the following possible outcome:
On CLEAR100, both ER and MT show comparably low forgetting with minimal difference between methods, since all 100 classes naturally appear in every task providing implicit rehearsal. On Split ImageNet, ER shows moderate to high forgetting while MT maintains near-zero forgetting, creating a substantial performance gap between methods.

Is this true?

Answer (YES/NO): NO